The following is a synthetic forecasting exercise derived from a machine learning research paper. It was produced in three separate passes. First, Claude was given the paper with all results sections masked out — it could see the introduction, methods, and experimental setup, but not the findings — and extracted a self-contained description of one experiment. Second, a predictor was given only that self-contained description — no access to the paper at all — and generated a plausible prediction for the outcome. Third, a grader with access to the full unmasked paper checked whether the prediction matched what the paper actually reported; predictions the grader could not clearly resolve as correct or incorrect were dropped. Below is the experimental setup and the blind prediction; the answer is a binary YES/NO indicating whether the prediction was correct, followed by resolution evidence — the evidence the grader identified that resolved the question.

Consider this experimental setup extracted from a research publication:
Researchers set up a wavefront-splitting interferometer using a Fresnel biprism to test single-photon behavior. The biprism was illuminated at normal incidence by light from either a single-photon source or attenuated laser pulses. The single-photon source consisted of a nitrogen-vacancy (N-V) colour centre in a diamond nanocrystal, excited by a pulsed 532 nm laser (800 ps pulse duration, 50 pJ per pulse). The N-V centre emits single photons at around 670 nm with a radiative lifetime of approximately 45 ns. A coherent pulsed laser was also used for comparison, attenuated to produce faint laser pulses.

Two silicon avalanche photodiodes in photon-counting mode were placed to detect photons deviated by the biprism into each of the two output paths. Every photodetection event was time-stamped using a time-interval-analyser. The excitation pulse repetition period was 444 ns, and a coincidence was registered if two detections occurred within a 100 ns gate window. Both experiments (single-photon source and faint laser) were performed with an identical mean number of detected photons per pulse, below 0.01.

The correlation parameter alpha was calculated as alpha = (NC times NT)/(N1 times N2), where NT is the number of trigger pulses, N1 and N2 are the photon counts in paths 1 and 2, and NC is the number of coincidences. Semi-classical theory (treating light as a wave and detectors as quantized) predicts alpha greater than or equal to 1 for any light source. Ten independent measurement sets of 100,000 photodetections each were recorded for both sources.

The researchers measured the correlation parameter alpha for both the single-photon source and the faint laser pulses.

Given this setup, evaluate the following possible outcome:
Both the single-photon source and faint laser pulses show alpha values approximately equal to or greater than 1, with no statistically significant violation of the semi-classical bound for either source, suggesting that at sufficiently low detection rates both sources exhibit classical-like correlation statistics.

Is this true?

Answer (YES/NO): NO